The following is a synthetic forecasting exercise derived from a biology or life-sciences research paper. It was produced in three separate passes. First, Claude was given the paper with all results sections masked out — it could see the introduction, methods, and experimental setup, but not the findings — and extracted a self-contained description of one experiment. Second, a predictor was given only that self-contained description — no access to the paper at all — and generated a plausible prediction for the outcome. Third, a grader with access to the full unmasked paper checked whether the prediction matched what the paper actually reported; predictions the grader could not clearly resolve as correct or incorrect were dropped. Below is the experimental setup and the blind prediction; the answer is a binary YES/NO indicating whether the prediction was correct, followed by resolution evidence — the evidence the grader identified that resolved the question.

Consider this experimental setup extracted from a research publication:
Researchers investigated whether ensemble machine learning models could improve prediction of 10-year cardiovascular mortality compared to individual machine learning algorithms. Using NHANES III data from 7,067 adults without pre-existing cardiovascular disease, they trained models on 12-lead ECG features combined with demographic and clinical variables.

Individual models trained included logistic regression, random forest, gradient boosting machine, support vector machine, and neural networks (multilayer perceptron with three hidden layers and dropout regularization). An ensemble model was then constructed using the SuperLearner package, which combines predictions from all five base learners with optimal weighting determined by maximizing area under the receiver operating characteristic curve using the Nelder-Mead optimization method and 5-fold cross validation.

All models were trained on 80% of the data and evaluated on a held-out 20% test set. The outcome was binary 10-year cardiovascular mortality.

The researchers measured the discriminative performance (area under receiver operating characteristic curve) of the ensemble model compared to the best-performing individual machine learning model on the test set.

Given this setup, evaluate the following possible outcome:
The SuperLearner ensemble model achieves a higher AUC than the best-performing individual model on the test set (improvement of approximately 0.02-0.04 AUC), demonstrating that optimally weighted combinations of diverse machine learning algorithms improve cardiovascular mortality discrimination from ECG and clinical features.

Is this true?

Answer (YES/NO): NO